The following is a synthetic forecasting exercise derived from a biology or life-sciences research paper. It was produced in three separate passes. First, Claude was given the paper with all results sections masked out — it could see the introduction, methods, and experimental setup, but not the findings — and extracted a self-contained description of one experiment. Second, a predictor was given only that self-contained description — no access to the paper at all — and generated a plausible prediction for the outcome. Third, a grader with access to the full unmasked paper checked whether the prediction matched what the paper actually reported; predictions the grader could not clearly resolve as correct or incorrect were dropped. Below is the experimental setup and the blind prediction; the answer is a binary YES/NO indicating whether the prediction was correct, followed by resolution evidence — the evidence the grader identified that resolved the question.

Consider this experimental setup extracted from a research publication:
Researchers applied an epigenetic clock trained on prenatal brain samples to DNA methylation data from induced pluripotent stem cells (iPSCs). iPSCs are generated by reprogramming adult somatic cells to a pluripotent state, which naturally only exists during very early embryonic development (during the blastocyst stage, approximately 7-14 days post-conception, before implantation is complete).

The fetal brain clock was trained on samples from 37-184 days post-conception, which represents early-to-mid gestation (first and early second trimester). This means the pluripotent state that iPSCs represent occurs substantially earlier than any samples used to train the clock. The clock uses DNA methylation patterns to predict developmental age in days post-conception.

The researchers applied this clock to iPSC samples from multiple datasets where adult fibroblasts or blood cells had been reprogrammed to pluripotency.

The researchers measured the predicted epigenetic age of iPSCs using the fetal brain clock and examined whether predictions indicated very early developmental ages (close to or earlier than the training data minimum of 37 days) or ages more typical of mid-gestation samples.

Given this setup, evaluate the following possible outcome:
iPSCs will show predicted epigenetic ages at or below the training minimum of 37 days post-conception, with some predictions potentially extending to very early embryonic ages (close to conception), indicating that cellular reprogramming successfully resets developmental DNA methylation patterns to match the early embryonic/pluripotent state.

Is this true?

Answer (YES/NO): NO